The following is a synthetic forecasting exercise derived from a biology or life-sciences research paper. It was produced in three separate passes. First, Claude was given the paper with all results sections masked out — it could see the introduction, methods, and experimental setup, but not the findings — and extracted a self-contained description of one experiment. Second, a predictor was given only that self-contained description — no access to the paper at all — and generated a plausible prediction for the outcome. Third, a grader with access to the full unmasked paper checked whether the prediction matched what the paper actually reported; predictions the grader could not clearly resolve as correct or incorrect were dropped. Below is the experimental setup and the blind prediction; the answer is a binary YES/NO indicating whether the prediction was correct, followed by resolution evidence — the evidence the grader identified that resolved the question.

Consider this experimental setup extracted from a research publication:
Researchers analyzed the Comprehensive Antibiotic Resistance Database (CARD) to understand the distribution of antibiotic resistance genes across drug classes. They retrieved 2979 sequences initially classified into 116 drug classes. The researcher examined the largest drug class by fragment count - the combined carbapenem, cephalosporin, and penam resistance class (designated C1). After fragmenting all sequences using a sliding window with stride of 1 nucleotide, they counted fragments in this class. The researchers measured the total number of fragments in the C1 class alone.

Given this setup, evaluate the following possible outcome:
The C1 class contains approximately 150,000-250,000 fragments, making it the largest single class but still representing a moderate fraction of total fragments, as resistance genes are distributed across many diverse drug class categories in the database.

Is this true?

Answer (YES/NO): NO